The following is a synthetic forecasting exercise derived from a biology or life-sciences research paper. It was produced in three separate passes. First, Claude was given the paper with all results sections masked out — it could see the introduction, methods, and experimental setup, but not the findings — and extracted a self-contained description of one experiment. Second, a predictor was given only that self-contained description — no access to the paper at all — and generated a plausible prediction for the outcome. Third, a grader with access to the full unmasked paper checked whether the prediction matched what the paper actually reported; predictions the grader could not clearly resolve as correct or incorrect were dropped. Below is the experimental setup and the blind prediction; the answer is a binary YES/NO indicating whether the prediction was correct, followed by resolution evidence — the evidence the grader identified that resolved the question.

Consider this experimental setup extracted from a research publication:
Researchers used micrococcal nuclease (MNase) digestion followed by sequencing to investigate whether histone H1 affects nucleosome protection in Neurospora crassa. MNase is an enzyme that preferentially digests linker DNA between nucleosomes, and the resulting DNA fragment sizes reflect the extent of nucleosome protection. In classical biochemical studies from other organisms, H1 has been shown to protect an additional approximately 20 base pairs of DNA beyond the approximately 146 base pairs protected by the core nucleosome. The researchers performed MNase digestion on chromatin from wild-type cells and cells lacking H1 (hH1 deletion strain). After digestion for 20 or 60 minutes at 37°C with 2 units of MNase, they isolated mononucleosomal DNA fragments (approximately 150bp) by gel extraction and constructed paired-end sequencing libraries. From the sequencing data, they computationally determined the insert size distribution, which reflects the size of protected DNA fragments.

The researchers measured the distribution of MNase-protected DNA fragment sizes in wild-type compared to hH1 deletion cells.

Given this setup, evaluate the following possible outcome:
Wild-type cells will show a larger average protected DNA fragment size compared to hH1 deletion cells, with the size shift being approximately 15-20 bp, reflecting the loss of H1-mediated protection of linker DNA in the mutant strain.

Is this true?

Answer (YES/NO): NO